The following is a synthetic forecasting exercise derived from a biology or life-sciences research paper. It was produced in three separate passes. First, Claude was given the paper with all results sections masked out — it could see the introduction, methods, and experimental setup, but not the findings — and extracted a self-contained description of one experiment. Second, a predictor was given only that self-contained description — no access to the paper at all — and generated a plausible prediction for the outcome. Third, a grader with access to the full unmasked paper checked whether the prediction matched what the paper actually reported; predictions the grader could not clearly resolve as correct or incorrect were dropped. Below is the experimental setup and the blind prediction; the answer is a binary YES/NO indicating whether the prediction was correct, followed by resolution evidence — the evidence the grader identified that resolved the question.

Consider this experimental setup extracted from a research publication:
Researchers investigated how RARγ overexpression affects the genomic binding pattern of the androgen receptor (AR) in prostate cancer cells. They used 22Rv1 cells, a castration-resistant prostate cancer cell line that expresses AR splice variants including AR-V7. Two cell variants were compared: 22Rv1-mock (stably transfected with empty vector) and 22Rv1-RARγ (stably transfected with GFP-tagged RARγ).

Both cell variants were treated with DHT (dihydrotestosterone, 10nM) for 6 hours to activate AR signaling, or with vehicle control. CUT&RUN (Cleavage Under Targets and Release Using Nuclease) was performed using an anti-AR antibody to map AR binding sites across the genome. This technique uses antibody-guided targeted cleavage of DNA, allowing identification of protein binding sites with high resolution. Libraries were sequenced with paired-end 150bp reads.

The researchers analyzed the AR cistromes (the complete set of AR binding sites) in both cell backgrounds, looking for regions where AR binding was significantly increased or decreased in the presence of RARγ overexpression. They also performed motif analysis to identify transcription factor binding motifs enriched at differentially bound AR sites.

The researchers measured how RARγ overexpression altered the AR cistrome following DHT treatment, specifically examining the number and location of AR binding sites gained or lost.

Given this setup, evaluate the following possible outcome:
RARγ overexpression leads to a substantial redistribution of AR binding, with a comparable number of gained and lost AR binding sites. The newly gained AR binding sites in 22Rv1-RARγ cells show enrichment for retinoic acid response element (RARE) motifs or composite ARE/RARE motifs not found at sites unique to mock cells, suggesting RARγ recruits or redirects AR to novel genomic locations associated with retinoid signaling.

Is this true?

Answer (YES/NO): NO